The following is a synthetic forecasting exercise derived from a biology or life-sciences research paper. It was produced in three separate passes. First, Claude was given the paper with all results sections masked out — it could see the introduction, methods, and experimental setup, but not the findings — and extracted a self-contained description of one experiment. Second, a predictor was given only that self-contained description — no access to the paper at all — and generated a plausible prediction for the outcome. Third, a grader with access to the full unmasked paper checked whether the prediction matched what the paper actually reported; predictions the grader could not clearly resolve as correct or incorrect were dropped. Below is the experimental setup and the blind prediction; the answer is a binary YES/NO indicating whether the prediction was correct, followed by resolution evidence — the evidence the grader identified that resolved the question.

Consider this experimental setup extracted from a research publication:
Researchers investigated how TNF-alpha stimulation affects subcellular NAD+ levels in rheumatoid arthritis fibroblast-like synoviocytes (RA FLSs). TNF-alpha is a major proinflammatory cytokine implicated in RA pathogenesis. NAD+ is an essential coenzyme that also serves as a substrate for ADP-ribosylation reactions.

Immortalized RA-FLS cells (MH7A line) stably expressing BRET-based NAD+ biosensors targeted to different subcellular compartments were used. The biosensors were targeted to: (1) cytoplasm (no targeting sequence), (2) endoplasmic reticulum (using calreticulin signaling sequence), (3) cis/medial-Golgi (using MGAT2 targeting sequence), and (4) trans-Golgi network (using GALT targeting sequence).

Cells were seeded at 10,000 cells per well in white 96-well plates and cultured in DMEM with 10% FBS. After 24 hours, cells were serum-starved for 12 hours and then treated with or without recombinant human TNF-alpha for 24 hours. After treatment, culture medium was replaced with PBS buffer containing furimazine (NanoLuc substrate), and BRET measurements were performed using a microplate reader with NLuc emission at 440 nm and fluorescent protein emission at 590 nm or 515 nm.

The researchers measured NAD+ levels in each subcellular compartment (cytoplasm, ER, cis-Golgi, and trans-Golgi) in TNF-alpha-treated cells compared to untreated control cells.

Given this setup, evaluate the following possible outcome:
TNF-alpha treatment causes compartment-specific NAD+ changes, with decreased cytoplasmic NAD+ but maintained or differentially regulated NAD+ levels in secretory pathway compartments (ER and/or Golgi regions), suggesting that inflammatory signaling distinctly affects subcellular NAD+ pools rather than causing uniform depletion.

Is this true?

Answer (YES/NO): YES